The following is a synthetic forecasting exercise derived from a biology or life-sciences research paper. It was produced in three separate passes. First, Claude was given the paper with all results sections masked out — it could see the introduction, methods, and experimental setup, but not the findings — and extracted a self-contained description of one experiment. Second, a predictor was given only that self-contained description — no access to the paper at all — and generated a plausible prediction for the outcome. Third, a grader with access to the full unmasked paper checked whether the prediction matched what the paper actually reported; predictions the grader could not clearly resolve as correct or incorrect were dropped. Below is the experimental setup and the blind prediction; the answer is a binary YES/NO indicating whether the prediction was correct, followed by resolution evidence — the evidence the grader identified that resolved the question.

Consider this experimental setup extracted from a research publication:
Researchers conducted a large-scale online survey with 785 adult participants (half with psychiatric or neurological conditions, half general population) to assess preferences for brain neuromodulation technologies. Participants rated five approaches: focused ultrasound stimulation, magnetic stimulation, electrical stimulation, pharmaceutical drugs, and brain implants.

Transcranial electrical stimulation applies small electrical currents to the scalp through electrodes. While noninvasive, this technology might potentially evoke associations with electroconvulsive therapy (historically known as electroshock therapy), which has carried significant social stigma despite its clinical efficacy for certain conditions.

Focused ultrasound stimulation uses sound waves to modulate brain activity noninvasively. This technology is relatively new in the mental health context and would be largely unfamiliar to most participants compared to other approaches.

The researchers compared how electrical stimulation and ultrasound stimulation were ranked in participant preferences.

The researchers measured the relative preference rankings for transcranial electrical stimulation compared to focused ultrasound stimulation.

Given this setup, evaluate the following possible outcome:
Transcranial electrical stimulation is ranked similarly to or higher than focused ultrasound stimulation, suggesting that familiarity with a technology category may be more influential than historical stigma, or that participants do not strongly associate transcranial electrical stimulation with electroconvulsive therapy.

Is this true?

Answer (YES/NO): NO